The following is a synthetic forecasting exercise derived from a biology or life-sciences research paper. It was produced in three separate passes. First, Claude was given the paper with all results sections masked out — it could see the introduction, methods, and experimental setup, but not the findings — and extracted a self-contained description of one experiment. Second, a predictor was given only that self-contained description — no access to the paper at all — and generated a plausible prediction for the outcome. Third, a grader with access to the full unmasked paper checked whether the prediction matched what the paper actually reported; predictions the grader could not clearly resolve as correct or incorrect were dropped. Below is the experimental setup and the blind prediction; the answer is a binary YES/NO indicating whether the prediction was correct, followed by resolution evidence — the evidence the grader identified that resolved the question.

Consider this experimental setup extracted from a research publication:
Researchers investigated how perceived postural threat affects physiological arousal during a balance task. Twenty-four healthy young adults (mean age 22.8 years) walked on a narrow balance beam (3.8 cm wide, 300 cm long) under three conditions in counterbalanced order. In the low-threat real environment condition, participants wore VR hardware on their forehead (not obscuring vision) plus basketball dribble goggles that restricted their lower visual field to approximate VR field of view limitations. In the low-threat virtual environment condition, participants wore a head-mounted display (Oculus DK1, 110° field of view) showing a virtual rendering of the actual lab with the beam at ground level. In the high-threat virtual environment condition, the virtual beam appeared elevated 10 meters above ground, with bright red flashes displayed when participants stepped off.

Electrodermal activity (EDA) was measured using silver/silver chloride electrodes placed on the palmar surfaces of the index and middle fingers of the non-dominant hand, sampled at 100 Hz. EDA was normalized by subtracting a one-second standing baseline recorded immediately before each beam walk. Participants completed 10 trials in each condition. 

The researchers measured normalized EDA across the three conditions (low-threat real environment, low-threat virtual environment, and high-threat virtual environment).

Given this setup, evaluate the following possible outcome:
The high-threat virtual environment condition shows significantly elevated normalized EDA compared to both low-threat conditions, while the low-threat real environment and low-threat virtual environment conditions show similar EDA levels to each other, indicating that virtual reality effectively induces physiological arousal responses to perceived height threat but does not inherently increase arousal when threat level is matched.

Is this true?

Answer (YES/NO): NO